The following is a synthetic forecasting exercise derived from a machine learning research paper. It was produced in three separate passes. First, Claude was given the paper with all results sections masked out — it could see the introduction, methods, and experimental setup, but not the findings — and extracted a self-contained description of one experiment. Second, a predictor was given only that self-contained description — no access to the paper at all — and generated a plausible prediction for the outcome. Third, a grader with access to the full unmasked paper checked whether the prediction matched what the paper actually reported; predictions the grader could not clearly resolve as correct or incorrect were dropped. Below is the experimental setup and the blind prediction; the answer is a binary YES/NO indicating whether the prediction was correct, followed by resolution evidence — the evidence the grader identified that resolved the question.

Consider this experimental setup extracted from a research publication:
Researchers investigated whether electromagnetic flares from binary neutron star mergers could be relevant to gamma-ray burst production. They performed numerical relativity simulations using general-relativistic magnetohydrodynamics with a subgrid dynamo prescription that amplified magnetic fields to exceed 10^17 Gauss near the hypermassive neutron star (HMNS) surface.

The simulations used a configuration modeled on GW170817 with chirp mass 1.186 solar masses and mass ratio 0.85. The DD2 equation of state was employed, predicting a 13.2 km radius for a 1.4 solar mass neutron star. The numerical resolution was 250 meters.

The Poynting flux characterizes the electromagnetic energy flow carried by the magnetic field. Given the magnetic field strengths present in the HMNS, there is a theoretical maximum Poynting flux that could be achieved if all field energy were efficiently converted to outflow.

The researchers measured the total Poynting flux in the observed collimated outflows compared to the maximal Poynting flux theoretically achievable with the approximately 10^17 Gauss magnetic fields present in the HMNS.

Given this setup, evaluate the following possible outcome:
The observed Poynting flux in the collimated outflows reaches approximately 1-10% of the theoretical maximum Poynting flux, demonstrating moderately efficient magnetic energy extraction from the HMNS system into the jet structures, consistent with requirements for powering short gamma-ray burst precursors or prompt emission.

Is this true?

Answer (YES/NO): NO